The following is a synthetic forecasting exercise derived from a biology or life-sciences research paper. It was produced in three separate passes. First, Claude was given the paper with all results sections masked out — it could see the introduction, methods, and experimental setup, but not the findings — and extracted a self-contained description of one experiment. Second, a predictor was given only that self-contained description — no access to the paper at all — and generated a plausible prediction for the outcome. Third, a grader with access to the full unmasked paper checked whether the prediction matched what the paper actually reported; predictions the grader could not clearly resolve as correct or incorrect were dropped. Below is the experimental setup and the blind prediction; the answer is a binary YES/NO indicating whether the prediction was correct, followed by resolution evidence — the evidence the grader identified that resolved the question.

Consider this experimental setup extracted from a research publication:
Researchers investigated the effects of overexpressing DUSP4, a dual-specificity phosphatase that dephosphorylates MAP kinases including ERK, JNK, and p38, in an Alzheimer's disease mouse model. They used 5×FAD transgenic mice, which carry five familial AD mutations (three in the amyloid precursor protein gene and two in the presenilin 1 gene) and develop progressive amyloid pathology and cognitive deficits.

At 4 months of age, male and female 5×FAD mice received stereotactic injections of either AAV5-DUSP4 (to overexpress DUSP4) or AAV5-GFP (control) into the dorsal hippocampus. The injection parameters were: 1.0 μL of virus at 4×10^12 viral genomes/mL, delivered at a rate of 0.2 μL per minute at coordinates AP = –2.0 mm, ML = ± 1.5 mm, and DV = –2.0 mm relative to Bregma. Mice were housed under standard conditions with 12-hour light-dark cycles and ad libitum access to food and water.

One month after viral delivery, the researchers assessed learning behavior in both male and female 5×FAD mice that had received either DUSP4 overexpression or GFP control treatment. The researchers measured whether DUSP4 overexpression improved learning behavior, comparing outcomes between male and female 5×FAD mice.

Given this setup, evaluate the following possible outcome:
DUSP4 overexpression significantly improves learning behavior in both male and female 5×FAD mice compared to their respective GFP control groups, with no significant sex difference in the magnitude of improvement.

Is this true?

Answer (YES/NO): NO